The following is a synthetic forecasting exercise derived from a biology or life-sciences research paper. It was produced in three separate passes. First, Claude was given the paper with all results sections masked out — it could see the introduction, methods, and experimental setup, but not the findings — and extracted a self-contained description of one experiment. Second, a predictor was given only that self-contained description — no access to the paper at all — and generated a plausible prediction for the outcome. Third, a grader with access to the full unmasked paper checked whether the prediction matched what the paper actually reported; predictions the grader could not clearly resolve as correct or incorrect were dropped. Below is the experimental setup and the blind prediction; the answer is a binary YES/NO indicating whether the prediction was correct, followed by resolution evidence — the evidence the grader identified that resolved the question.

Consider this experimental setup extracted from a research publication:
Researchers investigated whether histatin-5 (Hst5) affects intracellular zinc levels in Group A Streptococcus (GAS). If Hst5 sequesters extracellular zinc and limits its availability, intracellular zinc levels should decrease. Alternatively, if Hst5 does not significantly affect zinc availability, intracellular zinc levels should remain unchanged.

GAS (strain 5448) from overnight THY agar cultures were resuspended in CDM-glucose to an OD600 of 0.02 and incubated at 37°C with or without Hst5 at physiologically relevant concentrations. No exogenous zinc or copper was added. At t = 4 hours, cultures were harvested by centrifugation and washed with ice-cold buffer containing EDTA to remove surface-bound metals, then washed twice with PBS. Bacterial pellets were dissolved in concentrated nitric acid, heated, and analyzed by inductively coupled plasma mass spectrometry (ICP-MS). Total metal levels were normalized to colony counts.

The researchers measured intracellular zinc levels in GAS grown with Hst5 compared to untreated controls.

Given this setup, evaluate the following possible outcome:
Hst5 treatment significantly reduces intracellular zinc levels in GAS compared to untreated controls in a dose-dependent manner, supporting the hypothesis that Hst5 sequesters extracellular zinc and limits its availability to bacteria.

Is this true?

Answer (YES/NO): NO